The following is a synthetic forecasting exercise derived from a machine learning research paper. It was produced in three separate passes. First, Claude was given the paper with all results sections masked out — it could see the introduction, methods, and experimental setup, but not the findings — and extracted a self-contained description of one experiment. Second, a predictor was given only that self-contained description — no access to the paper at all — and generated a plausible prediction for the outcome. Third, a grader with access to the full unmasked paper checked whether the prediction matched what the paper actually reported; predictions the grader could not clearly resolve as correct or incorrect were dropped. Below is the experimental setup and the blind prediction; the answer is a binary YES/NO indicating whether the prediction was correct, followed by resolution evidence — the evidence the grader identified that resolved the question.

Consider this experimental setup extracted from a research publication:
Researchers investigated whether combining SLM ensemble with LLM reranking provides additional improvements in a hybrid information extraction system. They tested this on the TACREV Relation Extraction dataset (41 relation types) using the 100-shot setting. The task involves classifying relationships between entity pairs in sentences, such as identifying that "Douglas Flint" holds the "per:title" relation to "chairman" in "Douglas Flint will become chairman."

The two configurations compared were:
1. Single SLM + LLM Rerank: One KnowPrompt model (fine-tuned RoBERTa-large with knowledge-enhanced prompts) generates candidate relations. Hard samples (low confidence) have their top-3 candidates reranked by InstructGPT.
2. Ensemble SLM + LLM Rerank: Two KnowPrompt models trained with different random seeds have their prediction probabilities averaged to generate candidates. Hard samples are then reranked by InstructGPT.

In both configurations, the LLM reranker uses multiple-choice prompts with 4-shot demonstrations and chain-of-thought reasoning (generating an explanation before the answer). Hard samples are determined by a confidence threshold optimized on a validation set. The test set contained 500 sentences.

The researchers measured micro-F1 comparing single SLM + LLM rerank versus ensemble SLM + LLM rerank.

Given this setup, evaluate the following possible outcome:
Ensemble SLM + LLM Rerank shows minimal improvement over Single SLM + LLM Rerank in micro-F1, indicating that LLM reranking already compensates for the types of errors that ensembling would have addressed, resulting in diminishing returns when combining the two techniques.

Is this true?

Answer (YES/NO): NO